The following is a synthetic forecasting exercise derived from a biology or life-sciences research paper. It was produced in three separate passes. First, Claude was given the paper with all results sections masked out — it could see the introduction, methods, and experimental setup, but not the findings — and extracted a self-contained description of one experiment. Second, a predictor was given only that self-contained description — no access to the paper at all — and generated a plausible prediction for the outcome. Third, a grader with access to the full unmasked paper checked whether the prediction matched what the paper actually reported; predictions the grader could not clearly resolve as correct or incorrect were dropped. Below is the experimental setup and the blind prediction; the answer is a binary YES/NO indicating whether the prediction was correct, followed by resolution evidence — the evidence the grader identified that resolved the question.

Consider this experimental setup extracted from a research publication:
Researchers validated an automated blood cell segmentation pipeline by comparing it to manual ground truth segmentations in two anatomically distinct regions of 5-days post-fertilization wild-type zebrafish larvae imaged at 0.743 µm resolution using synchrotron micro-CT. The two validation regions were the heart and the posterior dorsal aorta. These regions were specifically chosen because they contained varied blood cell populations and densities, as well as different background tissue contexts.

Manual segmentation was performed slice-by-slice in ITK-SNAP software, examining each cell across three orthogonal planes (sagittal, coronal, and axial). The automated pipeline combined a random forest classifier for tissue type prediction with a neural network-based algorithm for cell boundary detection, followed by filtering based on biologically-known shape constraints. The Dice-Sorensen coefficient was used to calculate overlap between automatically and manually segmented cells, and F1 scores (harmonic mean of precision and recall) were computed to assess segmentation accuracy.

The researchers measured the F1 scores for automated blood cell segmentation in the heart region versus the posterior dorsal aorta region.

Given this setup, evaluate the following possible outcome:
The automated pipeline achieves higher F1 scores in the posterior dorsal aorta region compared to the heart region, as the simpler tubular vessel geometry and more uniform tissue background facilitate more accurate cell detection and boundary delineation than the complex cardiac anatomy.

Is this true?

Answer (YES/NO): NO